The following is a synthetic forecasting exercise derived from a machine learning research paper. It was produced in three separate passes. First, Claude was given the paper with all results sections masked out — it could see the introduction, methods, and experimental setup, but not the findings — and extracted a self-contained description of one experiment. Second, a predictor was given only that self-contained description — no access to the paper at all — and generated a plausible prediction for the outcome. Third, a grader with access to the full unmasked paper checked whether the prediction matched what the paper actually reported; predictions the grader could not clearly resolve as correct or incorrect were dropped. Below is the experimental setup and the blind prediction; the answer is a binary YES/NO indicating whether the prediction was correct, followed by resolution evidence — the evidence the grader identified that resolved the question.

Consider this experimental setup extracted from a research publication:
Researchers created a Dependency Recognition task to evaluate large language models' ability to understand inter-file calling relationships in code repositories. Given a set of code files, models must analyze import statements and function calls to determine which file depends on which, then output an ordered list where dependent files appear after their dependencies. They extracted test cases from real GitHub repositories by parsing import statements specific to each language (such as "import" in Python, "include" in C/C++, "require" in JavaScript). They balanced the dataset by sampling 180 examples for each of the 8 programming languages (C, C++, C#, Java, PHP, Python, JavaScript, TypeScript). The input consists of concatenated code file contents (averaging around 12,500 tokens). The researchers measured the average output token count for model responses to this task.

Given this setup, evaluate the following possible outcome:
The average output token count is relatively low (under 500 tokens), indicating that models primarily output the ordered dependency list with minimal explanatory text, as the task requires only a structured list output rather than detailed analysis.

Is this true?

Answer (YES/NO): YES